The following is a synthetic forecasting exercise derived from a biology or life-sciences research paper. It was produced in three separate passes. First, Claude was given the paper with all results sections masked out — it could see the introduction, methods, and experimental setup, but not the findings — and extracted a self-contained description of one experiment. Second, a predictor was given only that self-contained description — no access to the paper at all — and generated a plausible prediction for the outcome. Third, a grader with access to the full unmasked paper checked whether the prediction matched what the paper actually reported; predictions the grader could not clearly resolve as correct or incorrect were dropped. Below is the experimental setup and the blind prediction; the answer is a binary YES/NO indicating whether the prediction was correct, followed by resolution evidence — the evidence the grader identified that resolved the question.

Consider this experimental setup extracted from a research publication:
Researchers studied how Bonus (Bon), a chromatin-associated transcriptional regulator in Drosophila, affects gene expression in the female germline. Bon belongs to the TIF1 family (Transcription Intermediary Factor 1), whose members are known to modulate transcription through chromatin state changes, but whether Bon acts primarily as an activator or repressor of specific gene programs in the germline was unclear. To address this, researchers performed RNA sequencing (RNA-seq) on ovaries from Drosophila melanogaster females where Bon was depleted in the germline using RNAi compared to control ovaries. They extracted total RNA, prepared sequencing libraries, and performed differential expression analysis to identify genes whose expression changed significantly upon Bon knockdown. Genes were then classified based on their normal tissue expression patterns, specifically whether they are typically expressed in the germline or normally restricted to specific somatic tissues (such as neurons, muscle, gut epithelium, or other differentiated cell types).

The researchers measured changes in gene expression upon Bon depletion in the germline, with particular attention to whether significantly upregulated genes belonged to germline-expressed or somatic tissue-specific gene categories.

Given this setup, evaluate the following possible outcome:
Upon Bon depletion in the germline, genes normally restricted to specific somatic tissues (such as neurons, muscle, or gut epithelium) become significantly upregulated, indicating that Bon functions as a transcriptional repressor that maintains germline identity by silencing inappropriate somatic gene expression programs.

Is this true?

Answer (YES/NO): YES